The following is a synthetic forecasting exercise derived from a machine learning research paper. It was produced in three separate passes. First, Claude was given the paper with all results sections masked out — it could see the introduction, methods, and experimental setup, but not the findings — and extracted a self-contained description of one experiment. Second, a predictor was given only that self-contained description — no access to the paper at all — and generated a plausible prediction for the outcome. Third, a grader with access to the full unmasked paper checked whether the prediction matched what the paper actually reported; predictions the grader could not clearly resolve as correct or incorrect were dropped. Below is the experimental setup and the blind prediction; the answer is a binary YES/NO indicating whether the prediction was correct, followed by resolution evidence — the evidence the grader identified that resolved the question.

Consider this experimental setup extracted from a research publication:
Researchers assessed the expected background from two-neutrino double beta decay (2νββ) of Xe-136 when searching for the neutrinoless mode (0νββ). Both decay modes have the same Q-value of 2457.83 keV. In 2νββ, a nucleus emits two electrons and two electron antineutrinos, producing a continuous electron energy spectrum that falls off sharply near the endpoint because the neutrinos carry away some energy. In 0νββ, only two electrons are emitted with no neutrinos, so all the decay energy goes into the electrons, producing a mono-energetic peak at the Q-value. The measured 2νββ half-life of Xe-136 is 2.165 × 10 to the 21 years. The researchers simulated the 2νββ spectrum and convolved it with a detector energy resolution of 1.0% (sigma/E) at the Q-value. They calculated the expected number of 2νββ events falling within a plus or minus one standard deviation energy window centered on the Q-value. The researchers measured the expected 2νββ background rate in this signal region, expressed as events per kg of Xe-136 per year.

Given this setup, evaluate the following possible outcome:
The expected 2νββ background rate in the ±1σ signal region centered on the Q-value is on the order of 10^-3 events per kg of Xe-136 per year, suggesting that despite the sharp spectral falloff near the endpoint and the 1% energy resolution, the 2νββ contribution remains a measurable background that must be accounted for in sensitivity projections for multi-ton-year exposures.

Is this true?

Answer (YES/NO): NO